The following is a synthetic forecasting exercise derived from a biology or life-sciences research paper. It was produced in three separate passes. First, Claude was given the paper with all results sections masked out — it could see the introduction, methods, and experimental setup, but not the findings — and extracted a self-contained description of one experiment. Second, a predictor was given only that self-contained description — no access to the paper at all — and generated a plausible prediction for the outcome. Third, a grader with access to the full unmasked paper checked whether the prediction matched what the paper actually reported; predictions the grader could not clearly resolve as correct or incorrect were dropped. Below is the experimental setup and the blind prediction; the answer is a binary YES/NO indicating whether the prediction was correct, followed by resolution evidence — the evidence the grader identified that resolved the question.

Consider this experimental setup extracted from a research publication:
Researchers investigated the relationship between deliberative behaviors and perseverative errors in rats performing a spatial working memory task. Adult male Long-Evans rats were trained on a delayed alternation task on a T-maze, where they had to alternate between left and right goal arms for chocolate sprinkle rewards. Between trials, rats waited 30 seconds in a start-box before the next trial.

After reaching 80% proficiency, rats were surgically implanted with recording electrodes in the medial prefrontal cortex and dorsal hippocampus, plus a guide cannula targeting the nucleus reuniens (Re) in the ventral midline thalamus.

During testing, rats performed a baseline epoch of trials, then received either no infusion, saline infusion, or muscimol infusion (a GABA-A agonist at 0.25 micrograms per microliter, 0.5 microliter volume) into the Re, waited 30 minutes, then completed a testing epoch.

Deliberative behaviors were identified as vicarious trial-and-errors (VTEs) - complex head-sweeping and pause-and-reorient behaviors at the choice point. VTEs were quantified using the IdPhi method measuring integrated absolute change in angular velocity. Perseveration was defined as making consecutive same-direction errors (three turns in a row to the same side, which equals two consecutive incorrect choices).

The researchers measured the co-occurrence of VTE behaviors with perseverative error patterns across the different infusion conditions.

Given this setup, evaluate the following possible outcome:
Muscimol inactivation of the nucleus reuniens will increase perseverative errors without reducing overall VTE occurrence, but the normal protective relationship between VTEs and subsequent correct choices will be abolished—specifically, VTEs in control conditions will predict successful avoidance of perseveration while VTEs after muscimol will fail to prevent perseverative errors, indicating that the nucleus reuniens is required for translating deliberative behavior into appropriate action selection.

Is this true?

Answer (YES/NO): YES